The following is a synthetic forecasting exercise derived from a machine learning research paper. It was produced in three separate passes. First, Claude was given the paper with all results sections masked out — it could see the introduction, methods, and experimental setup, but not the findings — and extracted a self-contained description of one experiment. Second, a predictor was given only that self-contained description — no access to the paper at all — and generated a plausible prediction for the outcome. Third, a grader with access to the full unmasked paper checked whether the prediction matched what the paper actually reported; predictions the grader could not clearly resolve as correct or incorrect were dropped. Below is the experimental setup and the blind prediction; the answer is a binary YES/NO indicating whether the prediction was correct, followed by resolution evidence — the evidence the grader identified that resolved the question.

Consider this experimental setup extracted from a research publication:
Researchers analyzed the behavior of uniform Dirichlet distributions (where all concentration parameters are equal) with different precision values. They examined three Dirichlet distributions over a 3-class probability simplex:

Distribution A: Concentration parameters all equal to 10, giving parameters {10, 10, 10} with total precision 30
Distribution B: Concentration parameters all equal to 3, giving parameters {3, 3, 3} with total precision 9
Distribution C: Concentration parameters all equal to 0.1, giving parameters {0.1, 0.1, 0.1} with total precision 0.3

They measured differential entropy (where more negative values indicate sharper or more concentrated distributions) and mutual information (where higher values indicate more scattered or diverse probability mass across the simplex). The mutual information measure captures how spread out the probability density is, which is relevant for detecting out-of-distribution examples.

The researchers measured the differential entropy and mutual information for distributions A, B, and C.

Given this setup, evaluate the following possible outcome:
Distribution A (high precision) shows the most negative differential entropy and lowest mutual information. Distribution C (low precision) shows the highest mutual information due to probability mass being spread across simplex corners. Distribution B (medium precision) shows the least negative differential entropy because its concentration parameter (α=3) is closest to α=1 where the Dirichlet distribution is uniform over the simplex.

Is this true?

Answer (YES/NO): NO